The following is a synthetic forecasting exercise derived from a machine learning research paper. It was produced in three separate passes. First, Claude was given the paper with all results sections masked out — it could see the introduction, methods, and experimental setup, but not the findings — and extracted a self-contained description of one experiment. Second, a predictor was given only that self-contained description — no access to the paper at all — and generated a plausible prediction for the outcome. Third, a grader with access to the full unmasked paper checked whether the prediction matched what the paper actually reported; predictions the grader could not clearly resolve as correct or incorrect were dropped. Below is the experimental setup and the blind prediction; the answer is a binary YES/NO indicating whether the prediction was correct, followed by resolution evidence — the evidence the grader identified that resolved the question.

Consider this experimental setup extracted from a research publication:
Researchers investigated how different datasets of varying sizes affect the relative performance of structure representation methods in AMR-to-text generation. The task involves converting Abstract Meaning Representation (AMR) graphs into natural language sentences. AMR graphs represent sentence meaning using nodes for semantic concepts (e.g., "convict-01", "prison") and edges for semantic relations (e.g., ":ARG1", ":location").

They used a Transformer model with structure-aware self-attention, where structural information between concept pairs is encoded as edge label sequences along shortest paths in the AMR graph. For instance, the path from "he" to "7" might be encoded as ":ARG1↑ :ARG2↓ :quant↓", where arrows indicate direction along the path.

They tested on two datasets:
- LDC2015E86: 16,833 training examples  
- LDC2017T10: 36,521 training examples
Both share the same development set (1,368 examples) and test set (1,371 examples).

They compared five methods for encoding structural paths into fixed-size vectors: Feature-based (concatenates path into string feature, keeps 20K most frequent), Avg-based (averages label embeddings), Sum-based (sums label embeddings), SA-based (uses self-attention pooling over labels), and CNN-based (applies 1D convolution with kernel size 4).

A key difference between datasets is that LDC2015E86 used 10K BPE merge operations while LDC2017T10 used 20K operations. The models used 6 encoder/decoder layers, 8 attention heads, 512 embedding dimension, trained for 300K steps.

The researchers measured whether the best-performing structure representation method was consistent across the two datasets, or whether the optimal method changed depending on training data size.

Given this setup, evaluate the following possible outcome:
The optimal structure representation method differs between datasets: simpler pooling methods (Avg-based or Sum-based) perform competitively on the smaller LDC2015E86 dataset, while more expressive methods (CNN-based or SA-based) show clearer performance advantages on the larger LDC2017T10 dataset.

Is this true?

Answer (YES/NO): NO